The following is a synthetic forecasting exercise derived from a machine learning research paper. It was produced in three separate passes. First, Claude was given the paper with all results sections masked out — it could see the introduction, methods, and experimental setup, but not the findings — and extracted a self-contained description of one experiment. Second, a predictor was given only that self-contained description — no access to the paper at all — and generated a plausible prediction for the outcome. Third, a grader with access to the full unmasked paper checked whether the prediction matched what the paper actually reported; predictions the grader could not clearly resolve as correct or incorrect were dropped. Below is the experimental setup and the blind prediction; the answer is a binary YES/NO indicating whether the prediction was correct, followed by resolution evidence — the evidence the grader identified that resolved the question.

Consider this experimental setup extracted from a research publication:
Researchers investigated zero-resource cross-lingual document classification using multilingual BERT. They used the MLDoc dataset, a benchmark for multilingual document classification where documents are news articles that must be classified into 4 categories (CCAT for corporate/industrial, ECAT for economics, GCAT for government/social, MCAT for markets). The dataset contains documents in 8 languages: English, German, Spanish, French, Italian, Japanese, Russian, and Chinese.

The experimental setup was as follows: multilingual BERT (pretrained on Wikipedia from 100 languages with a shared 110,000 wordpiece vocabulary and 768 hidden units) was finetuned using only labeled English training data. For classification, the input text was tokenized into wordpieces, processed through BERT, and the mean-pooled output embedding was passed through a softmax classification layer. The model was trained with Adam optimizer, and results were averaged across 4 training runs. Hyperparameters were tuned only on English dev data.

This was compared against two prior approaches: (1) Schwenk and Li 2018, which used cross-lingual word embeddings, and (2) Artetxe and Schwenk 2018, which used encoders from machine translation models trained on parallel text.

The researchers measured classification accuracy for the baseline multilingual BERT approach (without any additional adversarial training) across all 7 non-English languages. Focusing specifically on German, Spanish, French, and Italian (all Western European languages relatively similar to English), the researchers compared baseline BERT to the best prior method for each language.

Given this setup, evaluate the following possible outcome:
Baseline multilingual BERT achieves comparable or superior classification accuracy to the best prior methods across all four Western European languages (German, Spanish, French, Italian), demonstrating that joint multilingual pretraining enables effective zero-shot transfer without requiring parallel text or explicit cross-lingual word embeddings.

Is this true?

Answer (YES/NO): NO